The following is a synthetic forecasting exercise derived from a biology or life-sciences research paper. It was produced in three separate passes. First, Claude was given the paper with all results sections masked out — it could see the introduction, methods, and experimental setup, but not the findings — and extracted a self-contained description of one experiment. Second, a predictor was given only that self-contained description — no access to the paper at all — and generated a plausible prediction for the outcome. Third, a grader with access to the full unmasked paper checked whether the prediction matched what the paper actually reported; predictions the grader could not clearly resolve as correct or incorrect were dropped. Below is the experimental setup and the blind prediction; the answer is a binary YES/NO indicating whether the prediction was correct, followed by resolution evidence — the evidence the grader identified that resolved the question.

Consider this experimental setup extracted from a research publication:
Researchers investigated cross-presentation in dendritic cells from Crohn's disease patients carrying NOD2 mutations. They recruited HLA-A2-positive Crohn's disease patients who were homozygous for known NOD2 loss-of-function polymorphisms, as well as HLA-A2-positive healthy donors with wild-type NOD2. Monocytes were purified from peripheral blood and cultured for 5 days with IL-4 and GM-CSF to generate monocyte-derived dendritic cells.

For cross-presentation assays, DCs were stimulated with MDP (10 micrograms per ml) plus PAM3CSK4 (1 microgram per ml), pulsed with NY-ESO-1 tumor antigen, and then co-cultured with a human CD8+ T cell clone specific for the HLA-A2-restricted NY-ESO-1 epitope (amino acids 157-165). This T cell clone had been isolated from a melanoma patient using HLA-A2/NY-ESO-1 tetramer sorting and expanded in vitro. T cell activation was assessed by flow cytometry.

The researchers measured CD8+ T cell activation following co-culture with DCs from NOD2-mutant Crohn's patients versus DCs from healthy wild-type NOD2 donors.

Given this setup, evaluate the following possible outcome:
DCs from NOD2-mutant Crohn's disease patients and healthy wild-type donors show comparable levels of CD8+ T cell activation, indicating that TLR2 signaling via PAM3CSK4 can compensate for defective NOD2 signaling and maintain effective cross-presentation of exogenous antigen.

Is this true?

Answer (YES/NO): NO